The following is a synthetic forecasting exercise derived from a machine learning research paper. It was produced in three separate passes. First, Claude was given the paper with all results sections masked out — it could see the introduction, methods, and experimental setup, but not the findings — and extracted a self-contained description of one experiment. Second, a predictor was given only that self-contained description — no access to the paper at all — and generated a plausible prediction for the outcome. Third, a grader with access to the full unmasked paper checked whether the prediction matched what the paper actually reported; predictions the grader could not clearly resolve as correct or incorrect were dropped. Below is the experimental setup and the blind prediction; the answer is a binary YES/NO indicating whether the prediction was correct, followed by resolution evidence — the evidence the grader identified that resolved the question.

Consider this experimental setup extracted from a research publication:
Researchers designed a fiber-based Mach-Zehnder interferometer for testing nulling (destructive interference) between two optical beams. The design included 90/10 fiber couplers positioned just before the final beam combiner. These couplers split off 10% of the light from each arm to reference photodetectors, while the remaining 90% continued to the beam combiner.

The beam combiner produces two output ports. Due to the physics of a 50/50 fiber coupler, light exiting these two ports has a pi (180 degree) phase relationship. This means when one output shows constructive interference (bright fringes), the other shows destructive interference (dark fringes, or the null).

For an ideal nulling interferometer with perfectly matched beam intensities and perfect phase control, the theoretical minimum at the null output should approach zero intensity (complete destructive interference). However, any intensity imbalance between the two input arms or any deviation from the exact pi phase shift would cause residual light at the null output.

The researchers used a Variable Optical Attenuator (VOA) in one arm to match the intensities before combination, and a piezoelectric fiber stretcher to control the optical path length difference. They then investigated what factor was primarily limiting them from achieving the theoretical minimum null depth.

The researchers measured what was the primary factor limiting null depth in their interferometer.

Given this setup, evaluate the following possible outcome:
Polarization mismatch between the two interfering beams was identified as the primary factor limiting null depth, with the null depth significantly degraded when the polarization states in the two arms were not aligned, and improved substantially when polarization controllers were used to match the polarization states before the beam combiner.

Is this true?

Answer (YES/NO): NO